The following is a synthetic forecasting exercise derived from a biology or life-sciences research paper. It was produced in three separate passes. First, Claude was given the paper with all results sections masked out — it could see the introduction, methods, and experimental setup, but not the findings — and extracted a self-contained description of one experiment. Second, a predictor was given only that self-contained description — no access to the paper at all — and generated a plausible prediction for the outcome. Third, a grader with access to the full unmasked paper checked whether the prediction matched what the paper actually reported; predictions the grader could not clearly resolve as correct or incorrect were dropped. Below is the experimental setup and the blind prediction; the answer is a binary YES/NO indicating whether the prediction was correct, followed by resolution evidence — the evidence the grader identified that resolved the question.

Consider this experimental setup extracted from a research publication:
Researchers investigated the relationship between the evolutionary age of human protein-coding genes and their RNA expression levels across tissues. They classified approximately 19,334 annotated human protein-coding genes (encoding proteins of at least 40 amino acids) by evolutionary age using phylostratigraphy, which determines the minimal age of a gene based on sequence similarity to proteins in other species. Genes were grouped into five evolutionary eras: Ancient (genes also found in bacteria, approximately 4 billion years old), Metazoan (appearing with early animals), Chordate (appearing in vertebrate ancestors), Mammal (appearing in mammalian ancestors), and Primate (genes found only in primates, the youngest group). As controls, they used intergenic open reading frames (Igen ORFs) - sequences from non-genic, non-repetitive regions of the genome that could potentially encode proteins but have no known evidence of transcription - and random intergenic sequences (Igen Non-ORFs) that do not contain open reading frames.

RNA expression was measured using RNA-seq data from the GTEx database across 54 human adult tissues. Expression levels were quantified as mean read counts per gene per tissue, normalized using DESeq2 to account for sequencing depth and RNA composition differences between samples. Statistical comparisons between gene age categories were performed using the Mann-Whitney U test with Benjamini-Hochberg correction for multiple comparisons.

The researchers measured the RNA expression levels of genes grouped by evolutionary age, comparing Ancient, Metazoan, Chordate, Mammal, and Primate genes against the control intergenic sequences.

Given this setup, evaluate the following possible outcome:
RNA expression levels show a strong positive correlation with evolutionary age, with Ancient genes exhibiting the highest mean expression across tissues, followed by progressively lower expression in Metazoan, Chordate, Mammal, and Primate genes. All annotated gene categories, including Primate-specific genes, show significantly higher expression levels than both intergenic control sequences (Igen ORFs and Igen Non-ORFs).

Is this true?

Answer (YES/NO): YES